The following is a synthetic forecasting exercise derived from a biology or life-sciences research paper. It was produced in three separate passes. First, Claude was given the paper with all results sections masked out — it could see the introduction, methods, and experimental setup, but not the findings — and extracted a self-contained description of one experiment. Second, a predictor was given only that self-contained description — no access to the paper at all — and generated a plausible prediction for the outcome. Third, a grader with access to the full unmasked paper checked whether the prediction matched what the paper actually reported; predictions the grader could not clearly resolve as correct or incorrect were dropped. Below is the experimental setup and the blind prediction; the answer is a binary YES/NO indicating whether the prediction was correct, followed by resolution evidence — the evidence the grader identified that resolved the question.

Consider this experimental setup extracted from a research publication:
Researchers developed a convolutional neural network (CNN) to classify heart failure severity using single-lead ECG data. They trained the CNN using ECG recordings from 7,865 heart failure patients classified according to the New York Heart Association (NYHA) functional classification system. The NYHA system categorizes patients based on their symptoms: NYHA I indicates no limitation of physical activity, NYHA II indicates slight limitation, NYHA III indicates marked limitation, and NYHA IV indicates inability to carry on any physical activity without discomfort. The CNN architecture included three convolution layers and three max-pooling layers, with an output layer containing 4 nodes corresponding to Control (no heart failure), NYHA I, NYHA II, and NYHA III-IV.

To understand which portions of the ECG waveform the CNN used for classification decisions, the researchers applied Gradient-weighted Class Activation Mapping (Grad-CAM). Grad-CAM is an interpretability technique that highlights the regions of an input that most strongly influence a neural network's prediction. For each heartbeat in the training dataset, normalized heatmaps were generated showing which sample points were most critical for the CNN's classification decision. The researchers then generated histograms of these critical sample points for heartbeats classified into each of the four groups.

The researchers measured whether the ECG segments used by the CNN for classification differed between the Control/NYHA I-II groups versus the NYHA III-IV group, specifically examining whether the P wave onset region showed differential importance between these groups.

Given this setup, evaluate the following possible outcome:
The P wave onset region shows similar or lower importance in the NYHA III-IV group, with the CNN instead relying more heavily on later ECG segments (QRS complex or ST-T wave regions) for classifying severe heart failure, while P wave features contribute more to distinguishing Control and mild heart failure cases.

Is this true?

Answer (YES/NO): YES